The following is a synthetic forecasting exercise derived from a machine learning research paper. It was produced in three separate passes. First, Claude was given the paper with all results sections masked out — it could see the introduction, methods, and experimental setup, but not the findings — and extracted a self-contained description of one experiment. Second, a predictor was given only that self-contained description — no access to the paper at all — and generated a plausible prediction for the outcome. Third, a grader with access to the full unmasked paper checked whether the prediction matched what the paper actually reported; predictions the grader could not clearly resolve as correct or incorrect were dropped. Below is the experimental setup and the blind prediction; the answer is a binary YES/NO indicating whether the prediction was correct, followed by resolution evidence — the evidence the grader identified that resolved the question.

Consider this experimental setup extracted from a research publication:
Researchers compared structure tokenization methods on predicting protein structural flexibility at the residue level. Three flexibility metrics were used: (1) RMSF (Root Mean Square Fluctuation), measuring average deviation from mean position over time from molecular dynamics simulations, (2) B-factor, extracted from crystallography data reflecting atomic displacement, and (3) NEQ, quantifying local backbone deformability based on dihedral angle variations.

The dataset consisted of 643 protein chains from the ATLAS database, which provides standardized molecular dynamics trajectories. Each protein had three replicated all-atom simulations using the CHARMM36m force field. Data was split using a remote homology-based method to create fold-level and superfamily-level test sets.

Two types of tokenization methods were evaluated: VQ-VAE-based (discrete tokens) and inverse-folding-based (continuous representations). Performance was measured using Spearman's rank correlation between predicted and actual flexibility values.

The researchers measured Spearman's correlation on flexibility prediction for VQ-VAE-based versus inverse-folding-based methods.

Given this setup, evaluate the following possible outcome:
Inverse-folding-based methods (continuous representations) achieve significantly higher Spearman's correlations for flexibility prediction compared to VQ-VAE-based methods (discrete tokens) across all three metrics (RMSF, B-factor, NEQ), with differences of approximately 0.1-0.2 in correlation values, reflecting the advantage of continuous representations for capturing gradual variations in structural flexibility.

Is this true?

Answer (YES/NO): YES